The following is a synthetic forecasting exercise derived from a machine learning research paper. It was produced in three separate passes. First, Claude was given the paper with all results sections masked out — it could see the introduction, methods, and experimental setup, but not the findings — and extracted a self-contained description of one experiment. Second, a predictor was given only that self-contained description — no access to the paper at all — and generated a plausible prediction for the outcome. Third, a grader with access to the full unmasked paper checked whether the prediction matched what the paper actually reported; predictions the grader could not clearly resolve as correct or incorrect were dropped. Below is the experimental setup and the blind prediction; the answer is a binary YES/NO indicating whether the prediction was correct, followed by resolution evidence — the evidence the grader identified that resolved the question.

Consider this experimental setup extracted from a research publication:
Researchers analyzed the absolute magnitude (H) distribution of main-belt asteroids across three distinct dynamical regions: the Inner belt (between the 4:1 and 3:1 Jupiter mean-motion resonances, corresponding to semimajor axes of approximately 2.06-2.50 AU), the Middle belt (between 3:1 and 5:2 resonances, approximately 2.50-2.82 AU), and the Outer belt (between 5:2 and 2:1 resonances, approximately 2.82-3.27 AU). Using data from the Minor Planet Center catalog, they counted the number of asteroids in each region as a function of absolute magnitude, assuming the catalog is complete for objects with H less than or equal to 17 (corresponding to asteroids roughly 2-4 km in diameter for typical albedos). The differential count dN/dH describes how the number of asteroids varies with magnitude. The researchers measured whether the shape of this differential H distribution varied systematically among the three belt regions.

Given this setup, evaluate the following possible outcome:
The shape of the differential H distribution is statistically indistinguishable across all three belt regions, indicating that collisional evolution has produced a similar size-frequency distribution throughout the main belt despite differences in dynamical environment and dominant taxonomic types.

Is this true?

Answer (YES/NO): YES